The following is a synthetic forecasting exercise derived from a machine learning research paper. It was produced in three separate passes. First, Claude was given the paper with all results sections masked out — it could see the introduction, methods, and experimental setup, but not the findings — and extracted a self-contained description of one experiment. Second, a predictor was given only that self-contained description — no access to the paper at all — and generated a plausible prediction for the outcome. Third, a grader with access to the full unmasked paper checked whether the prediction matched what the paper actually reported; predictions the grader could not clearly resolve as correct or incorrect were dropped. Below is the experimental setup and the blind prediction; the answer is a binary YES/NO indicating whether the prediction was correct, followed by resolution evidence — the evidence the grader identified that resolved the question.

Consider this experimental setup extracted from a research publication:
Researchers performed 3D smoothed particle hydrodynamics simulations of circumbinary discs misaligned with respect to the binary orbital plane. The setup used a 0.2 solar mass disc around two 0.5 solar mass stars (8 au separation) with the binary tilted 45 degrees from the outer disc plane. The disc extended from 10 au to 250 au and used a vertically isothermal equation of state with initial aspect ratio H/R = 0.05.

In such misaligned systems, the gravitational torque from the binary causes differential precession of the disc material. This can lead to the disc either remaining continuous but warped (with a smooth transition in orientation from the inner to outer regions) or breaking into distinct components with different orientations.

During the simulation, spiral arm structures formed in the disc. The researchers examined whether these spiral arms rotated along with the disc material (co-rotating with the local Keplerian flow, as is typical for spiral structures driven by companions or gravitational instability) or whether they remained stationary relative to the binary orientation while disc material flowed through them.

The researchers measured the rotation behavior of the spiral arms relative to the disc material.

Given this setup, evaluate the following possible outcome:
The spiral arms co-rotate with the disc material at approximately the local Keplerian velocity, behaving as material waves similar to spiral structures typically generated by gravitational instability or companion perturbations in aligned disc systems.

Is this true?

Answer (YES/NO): NO